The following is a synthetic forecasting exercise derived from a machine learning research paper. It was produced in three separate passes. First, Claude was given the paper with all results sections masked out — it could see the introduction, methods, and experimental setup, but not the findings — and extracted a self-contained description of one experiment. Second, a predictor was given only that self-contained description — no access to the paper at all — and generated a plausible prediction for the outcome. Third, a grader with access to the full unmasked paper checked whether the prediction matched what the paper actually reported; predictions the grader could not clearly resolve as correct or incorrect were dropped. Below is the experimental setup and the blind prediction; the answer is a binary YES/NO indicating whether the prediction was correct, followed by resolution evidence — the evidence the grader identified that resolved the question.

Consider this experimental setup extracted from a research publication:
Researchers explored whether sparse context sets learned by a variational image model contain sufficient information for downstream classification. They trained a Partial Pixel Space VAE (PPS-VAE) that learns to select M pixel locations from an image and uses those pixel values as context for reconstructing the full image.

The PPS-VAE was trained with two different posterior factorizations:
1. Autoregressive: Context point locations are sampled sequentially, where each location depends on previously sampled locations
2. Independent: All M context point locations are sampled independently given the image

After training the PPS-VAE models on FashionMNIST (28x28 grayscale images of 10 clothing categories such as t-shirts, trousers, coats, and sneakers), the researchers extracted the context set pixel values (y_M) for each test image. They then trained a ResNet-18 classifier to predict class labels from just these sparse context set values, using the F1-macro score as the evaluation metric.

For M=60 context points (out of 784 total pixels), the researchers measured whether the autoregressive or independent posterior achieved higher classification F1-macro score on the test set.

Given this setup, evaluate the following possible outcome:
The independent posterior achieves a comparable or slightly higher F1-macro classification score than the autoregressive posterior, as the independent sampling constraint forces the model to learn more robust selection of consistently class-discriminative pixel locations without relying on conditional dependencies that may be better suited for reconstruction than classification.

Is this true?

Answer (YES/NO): NO